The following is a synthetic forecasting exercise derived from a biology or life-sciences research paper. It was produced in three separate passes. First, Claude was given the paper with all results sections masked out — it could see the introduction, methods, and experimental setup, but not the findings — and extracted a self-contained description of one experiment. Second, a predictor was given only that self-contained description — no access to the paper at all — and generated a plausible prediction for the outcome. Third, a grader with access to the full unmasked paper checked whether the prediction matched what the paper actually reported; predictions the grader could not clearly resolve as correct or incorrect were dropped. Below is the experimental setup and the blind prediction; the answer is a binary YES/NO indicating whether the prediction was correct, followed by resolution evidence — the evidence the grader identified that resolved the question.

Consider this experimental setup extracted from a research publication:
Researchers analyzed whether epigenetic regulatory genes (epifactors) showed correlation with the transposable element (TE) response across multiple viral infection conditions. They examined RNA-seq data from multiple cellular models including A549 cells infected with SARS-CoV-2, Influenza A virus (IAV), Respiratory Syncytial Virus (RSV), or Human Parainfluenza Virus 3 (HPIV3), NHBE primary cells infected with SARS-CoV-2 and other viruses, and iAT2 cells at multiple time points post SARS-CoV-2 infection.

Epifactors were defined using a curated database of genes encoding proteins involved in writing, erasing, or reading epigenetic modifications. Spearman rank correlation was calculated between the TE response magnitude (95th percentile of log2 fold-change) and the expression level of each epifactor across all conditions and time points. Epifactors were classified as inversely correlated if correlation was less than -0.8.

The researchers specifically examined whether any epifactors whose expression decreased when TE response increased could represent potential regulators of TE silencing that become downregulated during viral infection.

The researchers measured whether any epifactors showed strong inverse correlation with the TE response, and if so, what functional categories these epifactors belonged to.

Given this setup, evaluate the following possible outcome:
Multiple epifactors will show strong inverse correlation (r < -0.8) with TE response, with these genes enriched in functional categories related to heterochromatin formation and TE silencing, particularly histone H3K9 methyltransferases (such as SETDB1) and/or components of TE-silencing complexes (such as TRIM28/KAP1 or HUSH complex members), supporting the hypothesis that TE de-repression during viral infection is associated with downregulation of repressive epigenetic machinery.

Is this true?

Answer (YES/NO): NO